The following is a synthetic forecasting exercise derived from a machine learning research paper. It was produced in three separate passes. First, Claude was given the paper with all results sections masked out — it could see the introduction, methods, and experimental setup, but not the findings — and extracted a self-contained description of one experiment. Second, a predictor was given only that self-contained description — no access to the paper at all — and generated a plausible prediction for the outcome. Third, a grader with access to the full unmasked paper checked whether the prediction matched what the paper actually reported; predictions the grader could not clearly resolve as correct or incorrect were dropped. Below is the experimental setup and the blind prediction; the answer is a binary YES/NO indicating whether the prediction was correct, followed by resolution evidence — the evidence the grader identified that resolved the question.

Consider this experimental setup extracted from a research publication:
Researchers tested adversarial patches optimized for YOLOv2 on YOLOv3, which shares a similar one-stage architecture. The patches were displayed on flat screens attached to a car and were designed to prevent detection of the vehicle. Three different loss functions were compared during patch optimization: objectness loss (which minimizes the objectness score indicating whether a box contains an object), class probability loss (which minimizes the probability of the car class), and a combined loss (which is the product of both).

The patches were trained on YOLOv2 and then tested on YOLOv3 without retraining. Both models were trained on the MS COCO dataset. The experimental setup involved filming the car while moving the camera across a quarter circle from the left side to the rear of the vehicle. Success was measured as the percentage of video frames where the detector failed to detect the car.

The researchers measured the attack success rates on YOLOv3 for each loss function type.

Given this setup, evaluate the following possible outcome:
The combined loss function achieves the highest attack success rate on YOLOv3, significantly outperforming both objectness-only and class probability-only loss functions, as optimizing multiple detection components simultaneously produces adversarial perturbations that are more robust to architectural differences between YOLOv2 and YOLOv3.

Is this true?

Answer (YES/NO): NO